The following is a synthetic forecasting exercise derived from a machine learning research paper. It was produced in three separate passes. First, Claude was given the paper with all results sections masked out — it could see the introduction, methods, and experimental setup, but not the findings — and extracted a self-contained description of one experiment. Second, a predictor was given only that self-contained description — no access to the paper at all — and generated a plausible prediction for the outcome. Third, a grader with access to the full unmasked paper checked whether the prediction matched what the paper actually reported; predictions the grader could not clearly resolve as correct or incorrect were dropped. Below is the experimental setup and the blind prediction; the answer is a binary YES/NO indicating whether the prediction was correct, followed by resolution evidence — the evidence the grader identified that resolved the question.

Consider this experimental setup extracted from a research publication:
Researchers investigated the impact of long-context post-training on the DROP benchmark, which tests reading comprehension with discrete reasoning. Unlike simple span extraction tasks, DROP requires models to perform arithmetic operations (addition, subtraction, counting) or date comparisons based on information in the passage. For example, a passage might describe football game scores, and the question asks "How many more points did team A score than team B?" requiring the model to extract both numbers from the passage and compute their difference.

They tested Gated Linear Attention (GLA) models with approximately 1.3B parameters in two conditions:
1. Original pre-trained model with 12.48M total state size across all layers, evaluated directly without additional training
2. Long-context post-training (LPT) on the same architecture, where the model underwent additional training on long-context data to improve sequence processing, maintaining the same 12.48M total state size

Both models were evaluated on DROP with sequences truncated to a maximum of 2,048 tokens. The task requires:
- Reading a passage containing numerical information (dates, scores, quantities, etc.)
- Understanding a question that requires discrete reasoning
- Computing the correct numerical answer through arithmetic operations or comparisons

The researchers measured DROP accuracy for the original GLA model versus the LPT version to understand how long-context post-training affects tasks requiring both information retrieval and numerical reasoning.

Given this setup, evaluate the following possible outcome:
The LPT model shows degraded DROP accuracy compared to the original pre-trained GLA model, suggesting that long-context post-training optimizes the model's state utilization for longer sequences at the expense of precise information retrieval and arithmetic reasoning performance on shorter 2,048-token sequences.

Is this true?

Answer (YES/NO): NO